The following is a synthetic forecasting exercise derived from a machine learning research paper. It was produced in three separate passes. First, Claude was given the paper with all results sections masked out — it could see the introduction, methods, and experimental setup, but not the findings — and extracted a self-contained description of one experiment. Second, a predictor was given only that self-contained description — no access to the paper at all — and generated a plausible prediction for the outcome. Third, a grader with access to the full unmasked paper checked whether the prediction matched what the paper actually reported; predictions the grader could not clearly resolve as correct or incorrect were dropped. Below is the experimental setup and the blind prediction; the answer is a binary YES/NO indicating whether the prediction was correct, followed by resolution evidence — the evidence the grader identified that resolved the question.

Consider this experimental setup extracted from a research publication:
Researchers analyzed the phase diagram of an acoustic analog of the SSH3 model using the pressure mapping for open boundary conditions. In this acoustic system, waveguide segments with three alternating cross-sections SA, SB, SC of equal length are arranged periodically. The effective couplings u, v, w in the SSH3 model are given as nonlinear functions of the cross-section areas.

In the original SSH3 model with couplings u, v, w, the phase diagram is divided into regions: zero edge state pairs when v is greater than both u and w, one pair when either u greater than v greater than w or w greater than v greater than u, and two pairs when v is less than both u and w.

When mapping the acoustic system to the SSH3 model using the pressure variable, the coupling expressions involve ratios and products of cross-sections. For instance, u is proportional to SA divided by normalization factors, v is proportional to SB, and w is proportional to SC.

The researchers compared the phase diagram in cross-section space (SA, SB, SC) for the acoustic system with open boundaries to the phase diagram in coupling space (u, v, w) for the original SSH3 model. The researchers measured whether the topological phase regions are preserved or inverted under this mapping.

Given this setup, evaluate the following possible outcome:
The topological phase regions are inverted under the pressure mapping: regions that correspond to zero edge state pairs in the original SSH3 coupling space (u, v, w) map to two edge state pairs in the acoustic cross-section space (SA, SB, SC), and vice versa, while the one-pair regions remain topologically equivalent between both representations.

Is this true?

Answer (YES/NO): YES